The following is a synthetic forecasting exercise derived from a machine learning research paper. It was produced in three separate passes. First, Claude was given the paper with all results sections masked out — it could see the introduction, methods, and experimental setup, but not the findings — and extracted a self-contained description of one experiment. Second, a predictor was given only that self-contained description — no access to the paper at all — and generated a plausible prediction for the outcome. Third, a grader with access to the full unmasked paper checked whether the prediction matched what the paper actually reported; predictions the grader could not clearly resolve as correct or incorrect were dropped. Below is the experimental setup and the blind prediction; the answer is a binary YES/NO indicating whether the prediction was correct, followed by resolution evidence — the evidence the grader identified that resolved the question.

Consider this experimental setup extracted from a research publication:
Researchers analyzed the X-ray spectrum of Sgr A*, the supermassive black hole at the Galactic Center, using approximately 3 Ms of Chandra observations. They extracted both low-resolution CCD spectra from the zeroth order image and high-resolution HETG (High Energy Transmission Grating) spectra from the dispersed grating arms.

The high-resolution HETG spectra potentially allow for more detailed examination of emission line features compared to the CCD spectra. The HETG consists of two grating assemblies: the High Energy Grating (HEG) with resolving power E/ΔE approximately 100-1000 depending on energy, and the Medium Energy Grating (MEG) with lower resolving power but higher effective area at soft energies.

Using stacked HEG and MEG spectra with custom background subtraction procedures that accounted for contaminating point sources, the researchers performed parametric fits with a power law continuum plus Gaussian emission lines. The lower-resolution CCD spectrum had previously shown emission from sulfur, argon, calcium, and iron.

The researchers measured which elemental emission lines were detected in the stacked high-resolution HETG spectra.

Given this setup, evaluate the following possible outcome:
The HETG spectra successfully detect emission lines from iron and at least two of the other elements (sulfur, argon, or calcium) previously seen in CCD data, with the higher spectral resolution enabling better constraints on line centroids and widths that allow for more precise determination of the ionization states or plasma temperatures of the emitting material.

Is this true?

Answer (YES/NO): NO